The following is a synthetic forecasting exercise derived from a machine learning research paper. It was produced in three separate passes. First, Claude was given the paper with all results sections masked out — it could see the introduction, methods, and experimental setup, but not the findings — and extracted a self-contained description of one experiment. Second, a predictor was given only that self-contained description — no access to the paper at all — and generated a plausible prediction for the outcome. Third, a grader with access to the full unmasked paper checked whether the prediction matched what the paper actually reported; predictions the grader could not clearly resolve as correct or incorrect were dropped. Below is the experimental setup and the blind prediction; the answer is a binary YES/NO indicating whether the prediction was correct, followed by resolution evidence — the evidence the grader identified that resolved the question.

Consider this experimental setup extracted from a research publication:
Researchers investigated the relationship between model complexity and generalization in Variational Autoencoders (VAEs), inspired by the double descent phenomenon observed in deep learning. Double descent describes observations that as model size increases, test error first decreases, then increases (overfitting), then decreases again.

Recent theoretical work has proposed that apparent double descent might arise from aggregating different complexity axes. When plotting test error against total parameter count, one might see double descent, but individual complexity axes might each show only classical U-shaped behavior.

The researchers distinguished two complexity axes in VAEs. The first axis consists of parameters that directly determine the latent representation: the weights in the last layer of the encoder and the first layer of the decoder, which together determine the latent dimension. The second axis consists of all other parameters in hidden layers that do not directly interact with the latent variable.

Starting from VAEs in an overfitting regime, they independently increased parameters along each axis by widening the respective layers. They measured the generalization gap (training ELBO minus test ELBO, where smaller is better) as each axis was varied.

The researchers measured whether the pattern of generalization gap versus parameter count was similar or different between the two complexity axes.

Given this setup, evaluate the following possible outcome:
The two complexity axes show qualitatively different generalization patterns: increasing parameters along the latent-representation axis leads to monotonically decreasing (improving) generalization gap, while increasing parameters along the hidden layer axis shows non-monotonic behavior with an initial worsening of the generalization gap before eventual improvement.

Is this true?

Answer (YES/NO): NO